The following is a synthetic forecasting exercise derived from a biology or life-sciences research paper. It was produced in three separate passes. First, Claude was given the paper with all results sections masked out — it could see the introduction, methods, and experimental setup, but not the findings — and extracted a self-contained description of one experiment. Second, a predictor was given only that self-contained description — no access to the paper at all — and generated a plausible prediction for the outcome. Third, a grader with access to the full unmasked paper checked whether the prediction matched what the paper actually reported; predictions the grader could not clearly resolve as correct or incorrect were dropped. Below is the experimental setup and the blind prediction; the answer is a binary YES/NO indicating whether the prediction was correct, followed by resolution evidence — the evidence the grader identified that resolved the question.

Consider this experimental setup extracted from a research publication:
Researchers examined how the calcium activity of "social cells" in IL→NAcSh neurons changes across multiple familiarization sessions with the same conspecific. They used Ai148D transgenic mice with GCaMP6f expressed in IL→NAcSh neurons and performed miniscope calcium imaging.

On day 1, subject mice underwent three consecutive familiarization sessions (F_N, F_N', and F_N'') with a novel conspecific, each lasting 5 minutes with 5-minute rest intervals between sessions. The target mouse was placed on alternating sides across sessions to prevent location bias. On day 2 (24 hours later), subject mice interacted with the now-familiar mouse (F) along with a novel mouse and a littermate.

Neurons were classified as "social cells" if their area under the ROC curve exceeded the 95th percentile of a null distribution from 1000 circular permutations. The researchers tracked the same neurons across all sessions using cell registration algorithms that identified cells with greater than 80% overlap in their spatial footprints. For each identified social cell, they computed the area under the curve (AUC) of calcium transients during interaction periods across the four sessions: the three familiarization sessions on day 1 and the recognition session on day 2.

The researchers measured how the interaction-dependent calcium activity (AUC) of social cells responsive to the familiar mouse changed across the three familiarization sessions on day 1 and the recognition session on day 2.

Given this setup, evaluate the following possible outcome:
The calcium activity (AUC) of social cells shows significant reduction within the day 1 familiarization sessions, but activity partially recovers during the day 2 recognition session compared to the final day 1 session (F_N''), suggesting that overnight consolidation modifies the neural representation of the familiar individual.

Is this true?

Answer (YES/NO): NO